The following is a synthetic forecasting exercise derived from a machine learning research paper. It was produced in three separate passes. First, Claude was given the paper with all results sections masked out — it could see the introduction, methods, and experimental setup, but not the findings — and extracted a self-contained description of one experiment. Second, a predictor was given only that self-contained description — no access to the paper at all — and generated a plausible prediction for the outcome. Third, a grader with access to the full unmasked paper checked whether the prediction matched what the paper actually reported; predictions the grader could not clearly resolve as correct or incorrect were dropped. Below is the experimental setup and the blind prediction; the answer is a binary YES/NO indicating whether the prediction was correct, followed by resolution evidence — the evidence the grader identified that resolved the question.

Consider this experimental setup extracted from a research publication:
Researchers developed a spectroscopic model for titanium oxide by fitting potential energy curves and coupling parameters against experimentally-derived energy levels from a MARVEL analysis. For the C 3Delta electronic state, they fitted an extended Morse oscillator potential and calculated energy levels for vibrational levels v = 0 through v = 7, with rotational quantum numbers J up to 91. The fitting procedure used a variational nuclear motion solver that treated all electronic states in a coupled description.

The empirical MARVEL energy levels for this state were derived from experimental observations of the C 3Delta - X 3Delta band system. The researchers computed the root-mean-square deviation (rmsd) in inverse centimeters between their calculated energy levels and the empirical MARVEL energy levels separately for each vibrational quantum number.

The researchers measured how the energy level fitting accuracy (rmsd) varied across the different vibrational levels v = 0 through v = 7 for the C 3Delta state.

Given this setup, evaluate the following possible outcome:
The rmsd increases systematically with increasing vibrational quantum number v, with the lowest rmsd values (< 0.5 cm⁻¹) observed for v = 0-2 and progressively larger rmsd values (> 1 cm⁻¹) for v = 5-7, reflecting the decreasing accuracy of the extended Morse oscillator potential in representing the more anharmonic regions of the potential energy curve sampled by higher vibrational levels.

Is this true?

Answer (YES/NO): NO